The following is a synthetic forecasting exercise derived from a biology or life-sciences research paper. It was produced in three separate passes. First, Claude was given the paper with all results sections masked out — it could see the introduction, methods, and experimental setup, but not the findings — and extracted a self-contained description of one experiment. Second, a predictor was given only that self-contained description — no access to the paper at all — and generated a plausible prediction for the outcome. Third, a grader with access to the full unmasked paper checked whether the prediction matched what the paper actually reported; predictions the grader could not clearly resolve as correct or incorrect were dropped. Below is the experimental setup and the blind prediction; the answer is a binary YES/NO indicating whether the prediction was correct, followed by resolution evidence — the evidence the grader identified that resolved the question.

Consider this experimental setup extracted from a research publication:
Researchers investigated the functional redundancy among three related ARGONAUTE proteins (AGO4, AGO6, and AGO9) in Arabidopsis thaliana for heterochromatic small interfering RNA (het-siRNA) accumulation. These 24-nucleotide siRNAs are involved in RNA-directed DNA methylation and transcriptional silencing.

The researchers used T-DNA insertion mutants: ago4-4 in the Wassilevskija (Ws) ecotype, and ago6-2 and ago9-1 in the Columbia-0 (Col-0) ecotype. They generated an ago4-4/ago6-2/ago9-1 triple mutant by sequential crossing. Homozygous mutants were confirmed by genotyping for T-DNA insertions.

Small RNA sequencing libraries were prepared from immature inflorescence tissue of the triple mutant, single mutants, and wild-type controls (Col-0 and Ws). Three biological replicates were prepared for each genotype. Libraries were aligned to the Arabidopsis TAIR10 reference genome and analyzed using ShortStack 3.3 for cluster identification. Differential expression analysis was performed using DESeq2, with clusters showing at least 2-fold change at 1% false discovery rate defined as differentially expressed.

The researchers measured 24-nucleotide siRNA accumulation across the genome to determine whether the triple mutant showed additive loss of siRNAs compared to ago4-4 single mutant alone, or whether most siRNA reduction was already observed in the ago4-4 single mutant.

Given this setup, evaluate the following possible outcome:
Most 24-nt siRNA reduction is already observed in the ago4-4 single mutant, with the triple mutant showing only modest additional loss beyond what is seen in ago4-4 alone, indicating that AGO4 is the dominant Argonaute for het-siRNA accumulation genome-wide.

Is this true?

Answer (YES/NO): YES